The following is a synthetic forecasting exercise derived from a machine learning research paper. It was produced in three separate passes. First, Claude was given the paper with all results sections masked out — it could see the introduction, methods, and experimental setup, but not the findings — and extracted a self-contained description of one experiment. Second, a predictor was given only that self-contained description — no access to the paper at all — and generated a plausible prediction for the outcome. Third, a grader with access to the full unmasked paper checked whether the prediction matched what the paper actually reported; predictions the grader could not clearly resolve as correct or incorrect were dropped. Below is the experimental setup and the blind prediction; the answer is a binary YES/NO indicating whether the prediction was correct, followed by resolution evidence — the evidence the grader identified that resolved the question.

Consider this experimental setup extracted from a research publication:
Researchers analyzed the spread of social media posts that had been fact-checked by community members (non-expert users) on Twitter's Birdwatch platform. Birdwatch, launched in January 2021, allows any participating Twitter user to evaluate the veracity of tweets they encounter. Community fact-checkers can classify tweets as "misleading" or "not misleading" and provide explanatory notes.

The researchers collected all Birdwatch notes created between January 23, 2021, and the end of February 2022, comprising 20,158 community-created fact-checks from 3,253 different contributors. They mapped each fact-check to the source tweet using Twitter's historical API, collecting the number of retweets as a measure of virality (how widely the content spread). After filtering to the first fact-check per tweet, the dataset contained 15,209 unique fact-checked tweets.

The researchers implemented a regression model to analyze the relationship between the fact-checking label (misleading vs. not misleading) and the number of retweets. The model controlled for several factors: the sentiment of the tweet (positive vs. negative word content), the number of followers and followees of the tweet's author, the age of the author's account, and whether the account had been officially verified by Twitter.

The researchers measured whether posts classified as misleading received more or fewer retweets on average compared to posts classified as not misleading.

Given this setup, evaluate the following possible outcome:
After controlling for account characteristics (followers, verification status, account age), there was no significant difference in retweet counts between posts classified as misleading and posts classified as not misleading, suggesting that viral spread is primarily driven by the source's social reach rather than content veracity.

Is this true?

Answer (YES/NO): NO